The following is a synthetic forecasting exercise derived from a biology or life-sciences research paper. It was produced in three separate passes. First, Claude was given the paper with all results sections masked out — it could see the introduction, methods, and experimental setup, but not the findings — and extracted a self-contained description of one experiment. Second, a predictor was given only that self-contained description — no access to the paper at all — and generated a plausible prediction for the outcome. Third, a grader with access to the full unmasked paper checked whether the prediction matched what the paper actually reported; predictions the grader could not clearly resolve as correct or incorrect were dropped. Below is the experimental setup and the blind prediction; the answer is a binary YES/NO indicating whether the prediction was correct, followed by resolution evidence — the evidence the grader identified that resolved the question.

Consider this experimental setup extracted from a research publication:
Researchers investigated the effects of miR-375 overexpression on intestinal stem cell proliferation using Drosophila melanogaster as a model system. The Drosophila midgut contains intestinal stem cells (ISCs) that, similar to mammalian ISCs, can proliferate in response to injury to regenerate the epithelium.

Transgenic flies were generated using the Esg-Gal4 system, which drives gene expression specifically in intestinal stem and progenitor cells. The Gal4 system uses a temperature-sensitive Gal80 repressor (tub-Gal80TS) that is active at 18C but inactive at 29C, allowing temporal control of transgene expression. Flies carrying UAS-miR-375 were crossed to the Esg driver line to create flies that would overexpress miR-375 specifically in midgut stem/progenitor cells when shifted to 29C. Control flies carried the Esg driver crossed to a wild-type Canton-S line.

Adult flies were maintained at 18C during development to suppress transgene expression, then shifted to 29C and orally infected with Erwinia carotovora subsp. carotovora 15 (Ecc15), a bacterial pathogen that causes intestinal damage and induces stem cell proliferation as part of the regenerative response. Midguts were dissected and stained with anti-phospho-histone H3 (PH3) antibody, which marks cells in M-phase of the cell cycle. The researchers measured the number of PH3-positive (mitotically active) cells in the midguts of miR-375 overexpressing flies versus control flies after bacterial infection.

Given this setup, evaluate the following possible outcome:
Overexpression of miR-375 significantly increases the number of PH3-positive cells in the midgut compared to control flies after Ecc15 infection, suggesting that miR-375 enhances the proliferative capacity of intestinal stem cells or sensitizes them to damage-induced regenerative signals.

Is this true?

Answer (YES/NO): NO